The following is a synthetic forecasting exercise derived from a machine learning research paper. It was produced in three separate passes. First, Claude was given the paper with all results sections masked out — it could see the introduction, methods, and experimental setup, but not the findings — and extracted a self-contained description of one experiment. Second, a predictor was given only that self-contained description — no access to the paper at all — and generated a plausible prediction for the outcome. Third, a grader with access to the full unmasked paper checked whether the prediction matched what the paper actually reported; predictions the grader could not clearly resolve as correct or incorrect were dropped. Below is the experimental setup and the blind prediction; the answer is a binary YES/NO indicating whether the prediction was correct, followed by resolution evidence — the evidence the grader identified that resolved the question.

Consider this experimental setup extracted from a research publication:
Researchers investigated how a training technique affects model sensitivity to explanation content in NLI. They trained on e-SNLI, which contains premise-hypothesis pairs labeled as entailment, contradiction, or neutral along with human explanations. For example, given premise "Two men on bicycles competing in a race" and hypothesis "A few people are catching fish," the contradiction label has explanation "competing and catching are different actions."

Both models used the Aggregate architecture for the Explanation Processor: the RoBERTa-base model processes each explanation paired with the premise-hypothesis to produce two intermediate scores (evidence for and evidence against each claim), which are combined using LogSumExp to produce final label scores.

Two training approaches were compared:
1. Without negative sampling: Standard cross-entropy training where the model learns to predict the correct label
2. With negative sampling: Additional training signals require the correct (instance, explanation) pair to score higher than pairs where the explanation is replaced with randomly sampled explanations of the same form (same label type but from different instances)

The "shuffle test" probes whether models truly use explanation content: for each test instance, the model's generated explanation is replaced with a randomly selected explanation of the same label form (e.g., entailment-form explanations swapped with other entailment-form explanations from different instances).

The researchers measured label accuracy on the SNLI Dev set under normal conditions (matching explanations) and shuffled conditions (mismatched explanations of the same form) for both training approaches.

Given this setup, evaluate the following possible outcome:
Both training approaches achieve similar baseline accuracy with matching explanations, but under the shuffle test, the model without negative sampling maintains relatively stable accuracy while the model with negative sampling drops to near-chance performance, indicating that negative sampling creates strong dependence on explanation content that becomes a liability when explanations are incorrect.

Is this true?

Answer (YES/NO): NO